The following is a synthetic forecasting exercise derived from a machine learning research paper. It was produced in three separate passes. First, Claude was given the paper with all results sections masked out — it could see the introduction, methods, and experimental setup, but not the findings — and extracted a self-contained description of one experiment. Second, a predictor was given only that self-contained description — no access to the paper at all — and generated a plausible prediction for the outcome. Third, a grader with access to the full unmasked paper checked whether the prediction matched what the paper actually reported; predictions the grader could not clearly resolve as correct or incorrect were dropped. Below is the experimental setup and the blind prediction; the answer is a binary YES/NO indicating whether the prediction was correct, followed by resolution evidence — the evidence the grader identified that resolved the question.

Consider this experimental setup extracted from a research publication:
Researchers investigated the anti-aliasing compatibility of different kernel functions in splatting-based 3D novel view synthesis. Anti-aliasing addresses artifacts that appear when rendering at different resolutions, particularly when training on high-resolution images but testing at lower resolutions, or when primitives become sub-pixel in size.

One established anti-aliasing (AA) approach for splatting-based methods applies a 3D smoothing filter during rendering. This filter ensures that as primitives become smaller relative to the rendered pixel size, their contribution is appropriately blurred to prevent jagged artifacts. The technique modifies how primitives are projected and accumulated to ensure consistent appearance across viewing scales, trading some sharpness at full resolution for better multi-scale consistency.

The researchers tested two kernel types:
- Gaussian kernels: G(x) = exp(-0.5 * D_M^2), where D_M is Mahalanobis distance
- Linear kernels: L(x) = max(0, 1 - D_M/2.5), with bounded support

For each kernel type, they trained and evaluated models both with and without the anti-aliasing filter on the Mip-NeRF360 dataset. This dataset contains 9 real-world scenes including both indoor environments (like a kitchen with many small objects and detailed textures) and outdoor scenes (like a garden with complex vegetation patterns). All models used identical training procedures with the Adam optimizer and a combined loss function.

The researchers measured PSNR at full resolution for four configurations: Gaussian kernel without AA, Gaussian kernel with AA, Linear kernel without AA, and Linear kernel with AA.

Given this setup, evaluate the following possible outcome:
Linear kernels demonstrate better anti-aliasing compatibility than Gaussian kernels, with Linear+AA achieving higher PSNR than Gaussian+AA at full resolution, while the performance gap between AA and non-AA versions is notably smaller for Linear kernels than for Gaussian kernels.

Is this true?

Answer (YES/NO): NO